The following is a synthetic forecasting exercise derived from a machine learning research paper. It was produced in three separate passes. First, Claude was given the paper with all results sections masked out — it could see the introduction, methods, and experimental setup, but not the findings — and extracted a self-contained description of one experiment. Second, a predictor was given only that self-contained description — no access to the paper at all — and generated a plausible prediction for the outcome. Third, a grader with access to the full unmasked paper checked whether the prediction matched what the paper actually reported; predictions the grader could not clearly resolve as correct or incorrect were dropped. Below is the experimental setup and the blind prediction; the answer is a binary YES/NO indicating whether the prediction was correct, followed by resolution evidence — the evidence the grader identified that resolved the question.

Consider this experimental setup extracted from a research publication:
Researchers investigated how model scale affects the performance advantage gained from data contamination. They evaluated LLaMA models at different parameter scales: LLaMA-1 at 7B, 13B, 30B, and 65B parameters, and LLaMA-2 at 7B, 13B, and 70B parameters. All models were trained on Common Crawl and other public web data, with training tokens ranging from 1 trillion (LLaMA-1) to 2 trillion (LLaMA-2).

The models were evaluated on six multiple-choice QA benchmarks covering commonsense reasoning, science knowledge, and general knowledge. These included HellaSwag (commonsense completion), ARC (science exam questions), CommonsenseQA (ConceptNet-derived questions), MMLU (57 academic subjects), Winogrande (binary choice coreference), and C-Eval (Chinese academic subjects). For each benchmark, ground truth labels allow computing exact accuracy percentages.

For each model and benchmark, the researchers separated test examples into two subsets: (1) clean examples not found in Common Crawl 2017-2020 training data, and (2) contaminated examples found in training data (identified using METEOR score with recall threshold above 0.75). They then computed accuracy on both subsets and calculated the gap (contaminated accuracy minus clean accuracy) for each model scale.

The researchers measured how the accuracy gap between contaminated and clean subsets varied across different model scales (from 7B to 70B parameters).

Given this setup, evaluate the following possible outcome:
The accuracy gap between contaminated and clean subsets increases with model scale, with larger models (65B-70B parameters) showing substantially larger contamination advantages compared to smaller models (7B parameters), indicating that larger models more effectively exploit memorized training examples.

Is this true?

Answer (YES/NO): YES